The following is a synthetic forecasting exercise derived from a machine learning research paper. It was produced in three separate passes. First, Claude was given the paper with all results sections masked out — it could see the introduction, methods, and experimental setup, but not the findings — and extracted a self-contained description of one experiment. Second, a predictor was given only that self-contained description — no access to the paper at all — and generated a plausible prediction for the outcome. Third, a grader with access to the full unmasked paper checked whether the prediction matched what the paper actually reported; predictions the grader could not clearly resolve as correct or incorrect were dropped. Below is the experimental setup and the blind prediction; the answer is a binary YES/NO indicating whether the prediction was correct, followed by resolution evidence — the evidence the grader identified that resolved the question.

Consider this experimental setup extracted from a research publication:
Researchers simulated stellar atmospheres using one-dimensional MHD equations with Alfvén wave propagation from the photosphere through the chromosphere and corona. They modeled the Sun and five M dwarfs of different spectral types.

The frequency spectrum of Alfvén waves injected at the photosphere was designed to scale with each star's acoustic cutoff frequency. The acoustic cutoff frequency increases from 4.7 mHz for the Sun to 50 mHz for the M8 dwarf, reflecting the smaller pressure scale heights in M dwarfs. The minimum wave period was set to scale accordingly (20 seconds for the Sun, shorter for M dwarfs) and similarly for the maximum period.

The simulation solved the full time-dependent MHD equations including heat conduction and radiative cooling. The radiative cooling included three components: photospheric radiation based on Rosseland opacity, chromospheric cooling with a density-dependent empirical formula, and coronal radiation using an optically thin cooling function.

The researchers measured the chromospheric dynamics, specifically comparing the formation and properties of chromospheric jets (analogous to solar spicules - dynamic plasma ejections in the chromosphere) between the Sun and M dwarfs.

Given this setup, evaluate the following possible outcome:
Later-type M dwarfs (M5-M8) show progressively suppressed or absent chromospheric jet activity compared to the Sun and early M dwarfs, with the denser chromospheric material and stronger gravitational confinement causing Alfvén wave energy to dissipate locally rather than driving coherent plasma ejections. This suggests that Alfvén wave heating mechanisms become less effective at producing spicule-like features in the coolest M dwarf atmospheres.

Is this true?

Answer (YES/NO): NO